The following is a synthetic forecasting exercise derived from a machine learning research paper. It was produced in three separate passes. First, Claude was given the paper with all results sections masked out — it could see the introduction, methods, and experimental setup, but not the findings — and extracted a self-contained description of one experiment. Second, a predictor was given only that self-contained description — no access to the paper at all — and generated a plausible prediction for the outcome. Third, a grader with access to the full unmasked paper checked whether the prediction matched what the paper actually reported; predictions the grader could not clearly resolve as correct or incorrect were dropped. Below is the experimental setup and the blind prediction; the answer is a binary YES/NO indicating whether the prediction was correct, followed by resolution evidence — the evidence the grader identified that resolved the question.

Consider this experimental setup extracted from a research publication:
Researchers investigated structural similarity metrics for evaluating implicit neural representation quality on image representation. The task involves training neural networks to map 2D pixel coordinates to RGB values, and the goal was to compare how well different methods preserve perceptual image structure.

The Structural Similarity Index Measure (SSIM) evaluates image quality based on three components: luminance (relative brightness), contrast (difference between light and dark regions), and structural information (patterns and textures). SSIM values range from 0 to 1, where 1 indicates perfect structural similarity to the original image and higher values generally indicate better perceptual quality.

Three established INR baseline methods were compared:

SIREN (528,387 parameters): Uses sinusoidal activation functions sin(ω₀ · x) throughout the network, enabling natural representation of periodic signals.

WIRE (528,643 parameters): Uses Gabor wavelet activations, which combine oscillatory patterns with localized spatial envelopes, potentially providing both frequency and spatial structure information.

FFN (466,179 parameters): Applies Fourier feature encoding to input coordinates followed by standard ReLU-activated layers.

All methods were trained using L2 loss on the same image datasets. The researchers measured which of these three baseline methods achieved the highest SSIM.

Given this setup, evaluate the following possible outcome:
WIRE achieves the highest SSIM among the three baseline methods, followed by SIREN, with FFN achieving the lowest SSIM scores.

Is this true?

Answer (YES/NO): NO